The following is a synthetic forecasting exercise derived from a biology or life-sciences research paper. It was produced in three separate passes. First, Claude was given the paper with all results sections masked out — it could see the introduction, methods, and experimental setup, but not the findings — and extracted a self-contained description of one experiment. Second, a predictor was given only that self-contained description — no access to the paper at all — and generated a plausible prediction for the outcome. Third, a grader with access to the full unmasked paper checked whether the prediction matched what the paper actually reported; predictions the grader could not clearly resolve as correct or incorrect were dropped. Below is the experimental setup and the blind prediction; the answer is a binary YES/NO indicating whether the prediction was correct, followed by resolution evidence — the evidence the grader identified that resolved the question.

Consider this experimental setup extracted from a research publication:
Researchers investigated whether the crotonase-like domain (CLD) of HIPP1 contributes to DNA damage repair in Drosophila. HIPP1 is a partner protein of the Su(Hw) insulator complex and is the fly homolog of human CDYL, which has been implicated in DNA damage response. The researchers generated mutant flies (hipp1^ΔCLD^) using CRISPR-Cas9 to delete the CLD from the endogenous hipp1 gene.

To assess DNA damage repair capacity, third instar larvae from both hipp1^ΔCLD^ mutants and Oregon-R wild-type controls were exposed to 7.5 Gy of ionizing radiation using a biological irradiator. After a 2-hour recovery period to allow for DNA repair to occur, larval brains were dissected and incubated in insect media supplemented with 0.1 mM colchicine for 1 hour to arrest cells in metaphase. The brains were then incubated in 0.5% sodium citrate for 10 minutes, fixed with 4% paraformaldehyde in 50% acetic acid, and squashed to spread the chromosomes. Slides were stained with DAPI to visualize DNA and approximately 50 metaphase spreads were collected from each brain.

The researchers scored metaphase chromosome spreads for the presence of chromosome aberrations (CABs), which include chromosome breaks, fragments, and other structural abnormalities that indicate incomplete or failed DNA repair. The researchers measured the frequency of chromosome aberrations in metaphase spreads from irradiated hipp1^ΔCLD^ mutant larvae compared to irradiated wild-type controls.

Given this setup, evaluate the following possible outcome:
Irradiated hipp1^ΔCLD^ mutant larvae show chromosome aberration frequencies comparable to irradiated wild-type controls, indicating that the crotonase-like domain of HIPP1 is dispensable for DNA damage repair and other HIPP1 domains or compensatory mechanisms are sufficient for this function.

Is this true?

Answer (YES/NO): NO